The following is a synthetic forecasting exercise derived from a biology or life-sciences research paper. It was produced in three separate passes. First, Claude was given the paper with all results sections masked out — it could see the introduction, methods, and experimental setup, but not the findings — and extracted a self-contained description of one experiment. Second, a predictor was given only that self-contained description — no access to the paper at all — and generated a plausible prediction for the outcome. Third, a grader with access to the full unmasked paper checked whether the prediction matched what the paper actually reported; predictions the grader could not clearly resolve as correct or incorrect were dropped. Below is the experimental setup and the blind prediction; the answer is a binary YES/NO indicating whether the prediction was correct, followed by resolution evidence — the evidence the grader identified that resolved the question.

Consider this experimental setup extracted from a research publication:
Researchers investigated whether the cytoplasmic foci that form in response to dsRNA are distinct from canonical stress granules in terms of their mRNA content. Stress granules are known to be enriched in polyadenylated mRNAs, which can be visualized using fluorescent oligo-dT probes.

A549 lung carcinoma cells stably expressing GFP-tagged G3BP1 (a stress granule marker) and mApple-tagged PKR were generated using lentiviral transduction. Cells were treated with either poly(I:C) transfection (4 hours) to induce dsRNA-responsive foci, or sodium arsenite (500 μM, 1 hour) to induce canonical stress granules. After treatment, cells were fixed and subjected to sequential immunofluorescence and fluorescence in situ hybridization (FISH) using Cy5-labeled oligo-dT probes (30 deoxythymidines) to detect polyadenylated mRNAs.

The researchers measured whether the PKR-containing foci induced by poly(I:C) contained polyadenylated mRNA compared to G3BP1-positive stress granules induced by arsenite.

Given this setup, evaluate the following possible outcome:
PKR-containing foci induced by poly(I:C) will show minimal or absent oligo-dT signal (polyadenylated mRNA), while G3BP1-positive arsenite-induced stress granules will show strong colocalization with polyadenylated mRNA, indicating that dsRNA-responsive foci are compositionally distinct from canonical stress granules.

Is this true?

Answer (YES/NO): YES